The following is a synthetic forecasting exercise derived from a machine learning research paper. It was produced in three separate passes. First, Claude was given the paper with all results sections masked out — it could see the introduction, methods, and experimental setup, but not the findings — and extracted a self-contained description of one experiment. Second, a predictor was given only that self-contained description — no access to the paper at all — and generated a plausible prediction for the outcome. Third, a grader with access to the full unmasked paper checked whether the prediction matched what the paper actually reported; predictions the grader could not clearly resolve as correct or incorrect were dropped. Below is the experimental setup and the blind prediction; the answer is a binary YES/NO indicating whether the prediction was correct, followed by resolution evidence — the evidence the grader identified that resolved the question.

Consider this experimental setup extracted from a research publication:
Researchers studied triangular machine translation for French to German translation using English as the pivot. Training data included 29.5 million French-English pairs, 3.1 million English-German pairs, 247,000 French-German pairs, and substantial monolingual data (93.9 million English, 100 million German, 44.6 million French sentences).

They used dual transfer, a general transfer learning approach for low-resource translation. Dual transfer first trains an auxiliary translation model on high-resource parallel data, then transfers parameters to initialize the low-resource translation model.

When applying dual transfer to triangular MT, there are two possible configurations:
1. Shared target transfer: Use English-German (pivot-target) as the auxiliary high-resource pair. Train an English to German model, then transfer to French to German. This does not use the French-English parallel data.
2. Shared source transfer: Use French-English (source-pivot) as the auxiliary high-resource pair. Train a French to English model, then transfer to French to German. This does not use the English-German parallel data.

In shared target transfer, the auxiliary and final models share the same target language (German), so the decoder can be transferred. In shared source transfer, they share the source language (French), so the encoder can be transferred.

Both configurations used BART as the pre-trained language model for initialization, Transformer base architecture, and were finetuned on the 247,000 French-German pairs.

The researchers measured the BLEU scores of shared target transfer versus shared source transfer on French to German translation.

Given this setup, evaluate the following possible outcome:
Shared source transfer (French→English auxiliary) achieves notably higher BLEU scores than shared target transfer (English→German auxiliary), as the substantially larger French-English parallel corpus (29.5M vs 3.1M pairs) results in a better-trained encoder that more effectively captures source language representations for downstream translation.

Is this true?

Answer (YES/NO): NO